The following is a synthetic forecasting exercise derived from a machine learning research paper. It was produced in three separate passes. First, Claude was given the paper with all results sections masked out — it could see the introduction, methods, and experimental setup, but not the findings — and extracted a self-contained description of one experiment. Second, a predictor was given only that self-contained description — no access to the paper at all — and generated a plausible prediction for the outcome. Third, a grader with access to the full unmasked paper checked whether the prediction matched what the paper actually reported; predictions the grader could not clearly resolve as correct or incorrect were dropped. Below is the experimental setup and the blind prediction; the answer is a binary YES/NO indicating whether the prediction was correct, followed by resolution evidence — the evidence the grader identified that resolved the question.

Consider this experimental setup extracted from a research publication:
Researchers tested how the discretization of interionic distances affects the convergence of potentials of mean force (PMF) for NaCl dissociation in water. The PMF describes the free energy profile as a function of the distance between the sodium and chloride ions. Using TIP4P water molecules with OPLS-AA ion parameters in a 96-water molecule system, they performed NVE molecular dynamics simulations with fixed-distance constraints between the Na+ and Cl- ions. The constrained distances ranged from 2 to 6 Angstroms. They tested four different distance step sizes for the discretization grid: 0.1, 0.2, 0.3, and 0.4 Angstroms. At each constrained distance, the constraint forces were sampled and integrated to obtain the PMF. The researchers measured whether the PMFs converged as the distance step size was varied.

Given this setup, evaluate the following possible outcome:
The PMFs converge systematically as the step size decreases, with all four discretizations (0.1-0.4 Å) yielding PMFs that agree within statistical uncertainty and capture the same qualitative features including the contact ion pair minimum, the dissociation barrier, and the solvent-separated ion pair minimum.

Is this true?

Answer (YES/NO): NO